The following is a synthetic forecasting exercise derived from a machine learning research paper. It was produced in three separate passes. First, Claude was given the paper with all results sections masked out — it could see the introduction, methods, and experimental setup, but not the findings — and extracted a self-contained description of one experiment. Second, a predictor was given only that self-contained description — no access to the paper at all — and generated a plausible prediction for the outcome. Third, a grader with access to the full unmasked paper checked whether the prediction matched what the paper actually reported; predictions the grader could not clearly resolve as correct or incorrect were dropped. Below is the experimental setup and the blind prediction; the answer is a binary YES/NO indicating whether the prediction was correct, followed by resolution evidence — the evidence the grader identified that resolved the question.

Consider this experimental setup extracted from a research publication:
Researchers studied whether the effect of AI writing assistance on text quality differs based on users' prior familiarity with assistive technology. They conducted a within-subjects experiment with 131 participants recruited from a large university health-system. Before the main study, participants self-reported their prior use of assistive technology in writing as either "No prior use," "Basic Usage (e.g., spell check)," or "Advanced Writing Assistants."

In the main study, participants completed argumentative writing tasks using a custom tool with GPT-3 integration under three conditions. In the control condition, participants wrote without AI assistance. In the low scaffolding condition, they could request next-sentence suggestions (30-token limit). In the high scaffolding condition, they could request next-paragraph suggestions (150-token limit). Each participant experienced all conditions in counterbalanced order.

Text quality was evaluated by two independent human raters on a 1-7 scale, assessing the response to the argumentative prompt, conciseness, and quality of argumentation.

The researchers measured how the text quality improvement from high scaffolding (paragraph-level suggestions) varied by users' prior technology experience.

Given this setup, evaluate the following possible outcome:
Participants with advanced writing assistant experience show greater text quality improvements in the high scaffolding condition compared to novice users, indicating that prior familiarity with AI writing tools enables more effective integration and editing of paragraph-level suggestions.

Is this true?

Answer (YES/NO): NO